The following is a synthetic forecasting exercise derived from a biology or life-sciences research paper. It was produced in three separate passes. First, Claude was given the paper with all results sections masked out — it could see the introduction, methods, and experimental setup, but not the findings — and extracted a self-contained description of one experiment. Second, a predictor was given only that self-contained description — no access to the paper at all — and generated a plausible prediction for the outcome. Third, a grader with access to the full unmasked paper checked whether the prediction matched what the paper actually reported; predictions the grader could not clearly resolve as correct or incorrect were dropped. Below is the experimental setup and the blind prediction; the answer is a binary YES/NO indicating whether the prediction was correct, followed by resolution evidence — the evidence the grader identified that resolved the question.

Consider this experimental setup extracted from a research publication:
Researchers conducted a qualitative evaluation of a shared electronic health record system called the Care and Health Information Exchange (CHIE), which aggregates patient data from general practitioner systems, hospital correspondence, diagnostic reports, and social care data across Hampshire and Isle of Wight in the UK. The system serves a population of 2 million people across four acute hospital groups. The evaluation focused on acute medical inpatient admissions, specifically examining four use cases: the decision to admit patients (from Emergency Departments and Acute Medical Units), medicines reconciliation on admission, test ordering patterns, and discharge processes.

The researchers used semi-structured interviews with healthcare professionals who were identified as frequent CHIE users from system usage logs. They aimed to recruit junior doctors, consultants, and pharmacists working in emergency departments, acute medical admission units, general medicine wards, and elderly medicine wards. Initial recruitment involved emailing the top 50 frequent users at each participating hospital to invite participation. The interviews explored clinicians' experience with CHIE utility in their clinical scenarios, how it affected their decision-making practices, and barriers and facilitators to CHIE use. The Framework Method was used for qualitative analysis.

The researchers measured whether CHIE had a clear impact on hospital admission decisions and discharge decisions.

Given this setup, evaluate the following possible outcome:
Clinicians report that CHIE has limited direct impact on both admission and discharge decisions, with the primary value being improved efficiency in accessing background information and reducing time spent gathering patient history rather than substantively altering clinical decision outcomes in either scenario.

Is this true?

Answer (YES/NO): NO